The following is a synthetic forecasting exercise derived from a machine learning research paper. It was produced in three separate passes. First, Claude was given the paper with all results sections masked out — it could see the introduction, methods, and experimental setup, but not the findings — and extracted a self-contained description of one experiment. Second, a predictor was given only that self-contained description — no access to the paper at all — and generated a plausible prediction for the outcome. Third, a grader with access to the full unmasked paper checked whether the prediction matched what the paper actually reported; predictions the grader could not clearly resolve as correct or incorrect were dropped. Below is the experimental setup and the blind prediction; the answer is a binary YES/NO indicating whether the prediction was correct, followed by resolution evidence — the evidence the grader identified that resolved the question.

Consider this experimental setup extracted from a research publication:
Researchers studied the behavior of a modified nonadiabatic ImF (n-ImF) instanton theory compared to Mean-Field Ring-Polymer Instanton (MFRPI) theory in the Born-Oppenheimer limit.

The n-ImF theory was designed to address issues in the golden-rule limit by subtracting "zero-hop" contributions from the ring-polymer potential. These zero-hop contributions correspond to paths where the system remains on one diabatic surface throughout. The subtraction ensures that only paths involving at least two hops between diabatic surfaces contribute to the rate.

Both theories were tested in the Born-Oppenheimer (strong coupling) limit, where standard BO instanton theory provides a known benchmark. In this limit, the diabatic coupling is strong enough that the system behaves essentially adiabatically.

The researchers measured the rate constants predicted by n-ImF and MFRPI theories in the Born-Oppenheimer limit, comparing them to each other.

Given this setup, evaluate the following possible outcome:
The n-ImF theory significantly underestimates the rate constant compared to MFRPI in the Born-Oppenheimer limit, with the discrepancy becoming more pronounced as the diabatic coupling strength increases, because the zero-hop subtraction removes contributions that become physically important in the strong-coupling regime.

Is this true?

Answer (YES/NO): NO